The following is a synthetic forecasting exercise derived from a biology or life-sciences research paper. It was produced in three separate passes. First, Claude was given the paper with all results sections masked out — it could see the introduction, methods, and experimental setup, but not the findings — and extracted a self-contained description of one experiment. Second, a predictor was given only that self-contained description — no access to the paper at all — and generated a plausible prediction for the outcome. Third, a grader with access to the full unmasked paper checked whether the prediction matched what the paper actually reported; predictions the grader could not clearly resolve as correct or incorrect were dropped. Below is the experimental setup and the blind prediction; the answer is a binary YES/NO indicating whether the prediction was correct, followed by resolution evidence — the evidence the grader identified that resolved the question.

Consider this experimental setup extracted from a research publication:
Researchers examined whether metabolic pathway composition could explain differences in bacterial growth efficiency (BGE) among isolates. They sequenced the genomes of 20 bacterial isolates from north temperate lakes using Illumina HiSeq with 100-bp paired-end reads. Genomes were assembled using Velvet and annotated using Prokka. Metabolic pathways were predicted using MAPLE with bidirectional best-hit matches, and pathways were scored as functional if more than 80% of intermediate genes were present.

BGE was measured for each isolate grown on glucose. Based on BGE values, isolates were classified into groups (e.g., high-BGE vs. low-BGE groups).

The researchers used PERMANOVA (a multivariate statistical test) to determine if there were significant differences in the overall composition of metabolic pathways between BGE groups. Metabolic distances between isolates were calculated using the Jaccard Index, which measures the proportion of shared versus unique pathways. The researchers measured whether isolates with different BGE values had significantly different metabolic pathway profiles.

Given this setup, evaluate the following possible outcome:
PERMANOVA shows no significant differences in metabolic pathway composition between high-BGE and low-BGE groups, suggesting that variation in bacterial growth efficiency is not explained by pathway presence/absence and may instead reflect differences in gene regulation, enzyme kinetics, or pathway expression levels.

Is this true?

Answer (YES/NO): NO